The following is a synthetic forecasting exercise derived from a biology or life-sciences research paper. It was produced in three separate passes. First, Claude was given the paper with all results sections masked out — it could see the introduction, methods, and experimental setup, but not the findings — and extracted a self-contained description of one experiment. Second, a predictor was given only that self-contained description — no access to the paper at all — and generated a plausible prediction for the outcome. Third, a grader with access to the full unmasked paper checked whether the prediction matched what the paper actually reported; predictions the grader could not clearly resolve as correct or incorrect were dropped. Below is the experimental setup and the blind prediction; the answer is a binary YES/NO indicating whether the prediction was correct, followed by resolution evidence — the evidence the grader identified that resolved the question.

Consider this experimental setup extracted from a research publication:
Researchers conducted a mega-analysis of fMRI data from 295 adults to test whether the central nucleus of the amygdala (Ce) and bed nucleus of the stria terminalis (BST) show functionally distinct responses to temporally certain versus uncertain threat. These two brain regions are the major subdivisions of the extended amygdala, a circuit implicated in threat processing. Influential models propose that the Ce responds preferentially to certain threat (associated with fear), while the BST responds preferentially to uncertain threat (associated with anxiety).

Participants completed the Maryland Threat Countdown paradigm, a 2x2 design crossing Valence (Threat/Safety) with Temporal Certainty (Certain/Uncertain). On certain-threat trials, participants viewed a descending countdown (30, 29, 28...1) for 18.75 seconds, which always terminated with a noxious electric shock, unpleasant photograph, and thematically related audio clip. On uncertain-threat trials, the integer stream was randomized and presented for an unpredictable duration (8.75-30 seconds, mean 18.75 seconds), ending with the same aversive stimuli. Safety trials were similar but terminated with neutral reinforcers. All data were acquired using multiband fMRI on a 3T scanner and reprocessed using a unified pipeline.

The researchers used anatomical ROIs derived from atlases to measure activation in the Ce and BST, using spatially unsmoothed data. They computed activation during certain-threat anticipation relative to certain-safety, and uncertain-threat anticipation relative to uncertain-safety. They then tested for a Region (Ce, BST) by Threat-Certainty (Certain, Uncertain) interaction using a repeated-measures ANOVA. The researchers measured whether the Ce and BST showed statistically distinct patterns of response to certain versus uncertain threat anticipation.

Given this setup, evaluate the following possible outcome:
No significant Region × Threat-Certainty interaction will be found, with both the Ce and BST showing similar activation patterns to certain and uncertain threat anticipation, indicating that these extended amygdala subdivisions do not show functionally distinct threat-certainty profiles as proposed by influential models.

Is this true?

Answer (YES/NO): YES